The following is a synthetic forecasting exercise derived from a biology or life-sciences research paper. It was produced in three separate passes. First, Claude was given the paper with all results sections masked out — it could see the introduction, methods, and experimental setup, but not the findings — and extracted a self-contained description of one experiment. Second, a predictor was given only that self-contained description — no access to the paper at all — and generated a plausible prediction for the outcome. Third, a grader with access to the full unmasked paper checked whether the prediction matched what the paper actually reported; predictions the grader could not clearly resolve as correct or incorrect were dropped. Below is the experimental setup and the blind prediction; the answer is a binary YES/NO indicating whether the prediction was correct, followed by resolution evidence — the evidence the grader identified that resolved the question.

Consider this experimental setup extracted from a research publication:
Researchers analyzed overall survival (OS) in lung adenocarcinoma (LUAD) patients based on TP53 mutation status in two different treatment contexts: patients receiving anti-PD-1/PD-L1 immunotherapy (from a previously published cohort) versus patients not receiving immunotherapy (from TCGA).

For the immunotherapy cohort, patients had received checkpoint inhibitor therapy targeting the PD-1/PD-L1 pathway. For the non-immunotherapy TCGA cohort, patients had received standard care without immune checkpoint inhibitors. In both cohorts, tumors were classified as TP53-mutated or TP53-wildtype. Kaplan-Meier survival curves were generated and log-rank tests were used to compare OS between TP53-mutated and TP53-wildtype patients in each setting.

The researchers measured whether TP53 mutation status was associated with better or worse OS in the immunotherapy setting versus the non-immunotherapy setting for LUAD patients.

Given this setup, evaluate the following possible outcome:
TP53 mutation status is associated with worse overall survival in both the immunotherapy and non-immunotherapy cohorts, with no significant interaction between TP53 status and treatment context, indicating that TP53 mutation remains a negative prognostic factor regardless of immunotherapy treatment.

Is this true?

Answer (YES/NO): NO